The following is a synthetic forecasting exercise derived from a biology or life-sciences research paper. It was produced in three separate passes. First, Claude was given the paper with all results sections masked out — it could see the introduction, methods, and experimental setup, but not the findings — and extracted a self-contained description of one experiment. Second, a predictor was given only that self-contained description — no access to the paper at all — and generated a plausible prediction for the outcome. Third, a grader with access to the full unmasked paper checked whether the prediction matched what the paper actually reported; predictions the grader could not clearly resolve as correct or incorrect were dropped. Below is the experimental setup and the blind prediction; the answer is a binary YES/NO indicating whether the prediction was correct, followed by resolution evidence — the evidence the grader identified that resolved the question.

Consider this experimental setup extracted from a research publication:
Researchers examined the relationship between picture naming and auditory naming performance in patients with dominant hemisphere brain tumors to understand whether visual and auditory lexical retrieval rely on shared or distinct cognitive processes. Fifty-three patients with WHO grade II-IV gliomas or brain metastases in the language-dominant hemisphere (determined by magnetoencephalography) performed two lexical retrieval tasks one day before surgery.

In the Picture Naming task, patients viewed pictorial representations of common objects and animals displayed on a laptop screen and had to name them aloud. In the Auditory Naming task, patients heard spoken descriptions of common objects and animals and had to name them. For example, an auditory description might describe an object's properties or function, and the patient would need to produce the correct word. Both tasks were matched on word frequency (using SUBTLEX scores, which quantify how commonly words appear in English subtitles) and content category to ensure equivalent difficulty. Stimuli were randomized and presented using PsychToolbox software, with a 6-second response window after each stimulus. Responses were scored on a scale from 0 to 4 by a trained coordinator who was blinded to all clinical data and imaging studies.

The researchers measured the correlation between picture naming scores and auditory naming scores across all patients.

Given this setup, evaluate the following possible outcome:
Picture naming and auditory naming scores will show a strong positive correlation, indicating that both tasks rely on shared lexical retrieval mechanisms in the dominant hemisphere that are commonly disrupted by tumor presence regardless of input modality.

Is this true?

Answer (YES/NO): YES